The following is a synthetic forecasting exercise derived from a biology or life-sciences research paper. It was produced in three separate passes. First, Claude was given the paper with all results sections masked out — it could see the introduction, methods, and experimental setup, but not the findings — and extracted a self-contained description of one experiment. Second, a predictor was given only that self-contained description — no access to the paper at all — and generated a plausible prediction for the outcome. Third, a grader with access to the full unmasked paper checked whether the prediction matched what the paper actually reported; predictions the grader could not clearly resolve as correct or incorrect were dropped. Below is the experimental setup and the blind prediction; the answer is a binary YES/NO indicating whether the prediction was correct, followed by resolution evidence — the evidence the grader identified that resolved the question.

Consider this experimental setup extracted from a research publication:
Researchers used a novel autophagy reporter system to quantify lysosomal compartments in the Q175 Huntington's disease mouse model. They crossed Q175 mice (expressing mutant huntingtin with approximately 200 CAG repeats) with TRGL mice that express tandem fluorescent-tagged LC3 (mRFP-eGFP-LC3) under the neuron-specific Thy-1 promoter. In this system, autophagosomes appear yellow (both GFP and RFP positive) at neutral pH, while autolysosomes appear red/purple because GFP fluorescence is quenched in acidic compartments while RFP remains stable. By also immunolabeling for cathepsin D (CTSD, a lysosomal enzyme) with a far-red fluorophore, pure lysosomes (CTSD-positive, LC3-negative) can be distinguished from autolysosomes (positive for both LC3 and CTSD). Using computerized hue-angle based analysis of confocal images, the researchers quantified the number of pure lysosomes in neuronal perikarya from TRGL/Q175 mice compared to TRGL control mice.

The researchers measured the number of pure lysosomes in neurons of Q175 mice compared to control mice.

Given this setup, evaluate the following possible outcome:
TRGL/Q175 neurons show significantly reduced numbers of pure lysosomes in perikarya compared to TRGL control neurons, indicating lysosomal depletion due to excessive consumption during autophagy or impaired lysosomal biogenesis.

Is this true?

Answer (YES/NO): YES